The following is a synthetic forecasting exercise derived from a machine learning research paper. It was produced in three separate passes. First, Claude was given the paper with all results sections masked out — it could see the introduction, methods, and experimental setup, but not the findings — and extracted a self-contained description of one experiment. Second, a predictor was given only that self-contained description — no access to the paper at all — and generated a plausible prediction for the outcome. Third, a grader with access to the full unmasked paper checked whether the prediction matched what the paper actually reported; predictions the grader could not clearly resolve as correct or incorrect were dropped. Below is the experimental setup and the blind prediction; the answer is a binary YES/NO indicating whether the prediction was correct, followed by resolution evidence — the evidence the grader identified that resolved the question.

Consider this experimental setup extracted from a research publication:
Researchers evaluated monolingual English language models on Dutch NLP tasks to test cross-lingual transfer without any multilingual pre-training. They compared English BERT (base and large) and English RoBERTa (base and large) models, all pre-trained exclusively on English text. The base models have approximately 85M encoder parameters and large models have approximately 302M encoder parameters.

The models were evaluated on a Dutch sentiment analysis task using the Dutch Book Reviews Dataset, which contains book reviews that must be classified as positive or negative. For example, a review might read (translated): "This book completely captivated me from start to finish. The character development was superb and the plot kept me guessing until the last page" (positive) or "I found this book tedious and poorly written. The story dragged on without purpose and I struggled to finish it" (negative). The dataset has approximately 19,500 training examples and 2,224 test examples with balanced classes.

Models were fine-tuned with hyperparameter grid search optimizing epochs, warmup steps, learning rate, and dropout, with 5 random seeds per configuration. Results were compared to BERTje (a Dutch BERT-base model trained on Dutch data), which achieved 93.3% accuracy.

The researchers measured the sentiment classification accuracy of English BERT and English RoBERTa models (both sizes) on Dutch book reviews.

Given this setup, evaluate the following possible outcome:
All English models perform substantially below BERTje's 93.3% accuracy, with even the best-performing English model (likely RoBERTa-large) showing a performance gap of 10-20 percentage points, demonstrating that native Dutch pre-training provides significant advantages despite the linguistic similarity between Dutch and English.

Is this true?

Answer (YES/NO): NO